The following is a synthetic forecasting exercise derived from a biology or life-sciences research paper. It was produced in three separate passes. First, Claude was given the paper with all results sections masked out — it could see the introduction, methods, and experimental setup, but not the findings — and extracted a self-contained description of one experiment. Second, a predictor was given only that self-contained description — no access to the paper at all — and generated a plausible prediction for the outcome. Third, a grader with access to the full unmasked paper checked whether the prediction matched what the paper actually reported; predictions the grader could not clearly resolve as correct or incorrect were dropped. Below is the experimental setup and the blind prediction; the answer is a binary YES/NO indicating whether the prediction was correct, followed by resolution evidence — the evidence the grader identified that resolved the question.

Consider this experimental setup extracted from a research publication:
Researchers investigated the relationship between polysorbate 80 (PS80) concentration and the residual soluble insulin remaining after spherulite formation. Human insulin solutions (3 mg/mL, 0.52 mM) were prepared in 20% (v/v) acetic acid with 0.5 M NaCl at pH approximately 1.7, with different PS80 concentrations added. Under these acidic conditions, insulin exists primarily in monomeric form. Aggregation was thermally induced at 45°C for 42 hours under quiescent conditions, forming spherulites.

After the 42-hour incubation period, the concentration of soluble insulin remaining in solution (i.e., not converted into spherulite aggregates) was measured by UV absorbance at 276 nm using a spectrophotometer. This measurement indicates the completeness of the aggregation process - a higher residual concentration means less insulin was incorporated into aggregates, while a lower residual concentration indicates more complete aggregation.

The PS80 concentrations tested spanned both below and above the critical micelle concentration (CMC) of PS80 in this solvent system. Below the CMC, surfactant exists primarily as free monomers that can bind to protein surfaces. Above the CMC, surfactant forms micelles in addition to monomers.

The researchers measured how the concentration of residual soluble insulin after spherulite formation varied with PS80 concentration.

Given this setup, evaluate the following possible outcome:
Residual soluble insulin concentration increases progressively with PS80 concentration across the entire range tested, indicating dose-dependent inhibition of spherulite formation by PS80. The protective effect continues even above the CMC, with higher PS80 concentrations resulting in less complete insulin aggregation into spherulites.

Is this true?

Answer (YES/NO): NO